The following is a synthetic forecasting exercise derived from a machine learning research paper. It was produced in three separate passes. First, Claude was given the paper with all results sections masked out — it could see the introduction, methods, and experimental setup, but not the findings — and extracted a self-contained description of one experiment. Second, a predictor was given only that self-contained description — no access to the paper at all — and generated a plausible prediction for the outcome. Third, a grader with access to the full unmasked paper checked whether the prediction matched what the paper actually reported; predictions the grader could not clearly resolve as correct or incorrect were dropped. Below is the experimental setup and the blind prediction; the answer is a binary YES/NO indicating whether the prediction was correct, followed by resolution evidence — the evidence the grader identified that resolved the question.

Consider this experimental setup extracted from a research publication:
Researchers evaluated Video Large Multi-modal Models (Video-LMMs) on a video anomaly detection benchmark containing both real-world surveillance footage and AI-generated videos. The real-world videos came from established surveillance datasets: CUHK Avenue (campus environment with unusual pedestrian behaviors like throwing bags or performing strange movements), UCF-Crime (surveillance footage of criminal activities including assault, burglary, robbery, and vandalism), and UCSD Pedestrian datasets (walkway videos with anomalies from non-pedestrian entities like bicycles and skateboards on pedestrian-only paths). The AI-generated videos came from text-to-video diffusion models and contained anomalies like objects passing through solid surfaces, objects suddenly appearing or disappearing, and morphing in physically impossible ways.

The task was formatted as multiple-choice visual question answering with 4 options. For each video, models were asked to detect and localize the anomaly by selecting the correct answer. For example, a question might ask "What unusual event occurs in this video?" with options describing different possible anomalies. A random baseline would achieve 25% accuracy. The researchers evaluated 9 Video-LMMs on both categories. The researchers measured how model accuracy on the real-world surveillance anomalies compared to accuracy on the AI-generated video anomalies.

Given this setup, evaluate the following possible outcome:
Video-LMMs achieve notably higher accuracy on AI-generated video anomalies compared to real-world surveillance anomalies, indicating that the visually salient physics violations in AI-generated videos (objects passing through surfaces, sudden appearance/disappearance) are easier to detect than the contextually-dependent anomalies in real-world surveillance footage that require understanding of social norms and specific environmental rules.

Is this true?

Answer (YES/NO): NO